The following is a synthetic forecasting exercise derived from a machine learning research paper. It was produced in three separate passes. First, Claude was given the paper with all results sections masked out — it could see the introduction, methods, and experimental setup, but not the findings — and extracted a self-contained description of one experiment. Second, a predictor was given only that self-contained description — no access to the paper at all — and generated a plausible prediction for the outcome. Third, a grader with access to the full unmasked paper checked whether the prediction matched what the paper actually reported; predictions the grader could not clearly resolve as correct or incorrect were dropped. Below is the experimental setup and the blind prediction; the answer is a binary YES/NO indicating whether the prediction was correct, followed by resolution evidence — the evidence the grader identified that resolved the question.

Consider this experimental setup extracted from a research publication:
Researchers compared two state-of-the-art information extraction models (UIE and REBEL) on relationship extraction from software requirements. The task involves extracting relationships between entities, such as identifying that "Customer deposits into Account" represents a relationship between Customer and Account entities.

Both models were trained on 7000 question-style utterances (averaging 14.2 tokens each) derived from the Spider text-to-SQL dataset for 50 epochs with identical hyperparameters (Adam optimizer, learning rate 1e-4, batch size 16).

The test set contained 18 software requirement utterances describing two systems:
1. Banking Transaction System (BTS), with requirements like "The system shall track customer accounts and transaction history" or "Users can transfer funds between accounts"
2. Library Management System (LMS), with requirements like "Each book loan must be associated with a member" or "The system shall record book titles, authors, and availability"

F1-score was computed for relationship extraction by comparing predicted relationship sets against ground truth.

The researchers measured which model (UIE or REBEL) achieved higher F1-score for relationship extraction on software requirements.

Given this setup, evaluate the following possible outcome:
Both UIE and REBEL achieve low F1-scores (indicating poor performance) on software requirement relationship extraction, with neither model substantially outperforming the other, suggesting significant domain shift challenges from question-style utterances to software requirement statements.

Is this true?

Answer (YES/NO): NO